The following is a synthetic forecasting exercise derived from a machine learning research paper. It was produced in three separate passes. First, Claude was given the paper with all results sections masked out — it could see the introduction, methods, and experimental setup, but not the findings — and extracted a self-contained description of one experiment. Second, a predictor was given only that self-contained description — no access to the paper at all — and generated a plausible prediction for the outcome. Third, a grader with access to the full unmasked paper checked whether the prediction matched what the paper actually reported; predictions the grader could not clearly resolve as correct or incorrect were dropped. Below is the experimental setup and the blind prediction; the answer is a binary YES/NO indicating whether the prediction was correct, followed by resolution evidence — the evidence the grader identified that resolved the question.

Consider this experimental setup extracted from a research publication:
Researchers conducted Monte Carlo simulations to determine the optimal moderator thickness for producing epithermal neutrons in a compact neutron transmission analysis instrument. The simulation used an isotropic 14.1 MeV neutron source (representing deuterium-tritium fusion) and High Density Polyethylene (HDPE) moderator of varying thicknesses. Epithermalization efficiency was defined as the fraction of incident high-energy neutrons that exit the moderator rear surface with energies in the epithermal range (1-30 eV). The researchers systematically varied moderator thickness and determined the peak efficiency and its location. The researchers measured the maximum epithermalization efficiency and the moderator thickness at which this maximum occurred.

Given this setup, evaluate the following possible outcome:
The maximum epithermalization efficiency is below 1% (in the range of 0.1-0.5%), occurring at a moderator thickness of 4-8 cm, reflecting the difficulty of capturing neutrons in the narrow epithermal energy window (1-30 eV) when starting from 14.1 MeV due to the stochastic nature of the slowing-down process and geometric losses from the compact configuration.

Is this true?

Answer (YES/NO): NO